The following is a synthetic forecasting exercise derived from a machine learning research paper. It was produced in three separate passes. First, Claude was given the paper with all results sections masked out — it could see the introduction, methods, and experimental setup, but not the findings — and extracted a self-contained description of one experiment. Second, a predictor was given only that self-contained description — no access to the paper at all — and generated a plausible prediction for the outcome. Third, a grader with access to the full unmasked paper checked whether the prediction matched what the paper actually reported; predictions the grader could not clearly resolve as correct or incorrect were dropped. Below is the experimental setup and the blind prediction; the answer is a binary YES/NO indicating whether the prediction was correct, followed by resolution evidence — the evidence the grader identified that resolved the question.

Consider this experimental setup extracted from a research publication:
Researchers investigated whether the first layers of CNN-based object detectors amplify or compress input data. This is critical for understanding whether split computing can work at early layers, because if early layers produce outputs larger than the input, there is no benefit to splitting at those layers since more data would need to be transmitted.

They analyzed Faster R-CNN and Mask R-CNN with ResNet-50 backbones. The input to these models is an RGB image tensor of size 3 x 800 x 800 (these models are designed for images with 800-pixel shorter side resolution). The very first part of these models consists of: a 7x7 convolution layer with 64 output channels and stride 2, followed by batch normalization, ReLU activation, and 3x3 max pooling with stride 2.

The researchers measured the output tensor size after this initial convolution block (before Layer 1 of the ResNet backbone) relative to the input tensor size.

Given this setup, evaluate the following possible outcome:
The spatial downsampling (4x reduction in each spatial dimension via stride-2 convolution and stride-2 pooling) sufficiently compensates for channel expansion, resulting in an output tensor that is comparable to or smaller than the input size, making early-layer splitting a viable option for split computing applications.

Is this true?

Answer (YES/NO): NO